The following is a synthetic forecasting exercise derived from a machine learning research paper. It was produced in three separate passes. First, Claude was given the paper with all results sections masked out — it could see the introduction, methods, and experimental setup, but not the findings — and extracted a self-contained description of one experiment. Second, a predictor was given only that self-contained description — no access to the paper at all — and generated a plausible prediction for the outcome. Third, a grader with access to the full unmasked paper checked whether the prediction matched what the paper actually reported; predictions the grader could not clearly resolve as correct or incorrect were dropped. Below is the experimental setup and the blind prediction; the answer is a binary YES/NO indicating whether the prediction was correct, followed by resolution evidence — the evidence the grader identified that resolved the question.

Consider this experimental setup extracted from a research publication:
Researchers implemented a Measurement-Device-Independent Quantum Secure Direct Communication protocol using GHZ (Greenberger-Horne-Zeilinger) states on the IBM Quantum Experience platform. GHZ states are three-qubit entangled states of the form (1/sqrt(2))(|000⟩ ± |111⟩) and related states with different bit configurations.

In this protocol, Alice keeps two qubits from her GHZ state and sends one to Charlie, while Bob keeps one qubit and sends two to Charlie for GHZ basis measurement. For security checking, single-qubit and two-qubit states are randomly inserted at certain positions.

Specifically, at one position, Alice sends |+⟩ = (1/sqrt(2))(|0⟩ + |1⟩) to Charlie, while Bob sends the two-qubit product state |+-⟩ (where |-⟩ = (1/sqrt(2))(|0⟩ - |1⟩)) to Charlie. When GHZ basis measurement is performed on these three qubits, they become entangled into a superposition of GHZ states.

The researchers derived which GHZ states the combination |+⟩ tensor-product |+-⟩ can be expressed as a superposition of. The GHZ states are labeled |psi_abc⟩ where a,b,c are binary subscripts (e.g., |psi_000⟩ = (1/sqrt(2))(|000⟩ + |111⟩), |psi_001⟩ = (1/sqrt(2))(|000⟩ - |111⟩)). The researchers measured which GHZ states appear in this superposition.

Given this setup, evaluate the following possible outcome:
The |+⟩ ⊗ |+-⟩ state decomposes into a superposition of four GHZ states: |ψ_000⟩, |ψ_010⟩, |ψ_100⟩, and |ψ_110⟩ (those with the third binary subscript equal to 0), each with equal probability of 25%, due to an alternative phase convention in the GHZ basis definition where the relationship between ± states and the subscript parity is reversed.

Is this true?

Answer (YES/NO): NO